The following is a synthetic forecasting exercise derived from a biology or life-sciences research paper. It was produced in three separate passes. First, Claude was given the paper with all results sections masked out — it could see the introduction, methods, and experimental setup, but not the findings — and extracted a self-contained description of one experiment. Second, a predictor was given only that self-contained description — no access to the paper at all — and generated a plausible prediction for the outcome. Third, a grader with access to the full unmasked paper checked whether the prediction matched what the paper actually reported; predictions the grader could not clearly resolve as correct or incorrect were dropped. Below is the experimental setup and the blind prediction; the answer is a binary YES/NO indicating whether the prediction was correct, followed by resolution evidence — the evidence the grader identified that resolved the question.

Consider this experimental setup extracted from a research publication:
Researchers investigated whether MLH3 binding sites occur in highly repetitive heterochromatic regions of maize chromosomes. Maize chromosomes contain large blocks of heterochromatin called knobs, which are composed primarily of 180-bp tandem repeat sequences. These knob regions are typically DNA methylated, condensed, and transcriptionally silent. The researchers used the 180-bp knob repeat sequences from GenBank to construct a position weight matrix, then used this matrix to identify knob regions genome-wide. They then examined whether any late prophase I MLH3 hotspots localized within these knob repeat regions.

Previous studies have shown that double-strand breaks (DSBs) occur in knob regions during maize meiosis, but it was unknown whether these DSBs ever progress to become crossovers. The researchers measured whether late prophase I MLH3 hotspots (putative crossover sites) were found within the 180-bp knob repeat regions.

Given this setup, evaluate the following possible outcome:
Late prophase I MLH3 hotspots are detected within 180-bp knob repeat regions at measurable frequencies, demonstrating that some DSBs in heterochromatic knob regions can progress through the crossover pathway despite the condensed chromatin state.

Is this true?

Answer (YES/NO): YES